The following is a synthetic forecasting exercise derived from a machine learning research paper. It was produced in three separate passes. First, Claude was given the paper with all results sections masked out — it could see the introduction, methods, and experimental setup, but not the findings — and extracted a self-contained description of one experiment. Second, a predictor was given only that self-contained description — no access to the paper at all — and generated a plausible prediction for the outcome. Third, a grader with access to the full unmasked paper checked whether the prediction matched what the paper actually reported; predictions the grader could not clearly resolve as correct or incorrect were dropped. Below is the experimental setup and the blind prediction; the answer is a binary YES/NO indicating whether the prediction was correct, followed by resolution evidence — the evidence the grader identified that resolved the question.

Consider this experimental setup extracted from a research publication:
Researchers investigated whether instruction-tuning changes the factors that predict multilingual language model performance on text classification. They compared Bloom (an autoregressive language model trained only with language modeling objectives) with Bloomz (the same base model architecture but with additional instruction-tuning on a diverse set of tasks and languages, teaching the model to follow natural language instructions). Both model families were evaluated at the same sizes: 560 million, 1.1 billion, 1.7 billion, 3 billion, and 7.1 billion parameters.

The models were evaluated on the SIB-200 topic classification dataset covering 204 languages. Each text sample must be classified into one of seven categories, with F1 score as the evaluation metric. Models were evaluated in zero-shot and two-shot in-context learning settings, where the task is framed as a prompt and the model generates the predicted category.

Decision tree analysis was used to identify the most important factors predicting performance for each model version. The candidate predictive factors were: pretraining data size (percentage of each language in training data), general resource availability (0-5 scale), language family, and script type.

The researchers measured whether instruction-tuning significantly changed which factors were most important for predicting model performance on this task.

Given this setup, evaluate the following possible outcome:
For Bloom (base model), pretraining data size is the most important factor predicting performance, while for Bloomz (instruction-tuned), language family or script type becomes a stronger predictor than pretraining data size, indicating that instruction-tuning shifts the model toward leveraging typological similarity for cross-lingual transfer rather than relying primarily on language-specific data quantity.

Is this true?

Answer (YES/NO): NO